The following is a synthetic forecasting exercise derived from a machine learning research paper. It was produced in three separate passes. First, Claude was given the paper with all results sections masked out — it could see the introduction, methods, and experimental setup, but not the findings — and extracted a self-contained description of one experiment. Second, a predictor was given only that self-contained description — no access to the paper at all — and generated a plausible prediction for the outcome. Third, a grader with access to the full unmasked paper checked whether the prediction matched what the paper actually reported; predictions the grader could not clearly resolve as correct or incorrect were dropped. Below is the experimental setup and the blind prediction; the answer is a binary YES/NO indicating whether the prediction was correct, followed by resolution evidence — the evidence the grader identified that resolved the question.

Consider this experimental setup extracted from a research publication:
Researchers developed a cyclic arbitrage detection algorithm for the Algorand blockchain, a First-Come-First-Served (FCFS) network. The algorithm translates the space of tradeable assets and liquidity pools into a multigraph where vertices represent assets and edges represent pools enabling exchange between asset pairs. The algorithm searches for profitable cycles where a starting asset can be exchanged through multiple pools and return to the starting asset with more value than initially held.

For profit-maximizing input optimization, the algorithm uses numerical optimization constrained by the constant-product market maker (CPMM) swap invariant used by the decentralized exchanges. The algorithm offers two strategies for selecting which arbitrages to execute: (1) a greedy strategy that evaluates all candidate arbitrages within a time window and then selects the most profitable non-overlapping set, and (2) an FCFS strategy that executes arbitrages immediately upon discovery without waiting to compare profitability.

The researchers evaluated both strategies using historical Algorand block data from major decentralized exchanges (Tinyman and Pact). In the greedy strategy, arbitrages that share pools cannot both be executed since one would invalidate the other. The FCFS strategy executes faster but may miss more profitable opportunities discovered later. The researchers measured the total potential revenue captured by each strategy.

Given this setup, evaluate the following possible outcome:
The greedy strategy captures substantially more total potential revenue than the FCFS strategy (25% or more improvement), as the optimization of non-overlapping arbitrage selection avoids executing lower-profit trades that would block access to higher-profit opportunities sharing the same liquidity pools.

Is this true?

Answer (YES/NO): NO